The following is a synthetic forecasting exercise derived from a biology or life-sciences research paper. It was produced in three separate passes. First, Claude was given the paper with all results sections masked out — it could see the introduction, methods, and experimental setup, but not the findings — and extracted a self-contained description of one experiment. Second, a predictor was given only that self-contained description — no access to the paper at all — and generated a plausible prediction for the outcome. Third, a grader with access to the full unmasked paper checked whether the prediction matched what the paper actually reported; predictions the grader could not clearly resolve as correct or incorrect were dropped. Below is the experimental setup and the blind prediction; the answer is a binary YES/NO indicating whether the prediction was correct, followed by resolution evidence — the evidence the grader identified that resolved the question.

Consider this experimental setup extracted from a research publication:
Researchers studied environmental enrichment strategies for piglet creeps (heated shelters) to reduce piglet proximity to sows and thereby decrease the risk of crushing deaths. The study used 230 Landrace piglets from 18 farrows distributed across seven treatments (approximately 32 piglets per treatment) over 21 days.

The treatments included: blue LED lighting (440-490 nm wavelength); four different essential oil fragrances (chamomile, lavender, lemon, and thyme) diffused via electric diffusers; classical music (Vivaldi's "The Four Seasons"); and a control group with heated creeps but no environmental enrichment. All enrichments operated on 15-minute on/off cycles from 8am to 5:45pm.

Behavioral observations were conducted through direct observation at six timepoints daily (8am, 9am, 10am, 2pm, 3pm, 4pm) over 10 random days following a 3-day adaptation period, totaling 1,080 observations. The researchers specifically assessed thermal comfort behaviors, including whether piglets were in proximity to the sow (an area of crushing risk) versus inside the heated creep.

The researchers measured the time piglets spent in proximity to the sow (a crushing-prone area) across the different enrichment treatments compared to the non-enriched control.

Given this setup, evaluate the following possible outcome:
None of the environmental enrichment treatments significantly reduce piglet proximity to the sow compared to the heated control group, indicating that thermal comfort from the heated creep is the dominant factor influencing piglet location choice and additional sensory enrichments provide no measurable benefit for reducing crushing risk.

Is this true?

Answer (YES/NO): NO